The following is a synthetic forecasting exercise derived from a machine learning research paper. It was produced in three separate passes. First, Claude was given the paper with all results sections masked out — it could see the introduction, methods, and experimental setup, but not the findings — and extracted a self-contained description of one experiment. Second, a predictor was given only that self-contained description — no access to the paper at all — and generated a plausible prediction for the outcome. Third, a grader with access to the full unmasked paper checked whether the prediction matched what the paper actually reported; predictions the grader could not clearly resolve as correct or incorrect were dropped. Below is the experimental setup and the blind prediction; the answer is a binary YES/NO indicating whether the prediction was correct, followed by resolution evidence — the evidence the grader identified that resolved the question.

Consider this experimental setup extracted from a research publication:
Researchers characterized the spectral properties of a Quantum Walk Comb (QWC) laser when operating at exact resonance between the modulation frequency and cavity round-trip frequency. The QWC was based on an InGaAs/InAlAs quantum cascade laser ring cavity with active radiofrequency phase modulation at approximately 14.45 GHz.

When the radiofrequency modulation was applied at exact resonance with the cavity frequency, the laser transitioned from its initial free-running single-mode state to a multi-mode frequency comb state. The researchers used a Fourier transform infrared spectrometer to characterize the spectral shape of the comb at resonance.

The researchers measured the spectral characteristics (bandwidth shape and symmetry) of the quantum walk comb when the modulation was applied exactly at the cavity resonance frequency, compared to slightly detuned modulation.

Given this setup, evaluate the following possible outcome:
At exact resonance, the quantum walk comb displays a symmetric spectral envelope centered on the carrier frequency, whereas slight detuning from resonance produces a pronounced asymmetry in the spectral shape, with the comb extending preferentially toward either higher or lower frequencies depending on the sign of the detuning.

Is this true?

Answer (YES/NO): YES